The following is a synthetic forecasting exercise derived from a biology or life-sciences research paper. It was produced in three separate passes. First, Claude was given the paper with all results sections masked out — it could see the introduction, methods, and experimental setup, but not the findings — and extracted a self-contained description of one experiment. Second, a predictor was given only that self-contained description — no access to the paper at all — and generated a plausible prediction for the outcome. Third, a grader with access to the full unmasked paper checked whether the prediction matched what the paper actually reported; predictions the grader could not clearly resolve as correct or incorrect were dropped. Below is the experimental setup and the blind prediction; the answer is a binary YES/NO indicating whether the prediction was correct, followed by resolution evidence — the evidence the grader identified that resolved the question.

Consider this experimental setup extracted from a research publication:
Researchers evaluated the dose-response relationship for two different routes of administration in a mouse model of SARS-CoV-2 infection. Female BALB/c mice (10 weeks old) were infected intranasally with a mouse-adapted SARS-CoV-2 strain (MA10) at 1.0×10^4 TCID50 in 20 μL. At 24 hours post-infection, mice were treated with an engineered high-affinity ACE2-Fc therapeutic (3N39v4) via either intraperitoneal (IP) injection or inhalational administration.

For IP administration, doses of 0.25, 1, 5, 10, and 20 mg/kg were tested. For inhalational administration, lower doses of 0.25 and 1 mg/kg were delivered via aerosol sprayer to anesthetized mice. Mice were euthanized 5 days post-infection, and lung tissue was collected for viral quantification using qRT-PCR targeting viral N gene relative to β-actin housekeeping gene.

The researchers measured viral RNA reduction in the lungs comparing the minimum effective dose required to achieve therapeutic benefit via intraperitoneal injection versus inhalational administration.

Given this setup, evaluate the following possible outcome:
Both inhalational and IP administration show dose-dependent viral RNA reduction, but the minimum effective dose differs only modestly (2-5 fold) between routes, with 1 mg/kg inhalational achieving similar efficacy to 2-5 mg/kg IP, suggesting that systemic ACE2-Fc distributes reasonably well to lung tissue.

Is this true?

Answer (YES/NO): NO